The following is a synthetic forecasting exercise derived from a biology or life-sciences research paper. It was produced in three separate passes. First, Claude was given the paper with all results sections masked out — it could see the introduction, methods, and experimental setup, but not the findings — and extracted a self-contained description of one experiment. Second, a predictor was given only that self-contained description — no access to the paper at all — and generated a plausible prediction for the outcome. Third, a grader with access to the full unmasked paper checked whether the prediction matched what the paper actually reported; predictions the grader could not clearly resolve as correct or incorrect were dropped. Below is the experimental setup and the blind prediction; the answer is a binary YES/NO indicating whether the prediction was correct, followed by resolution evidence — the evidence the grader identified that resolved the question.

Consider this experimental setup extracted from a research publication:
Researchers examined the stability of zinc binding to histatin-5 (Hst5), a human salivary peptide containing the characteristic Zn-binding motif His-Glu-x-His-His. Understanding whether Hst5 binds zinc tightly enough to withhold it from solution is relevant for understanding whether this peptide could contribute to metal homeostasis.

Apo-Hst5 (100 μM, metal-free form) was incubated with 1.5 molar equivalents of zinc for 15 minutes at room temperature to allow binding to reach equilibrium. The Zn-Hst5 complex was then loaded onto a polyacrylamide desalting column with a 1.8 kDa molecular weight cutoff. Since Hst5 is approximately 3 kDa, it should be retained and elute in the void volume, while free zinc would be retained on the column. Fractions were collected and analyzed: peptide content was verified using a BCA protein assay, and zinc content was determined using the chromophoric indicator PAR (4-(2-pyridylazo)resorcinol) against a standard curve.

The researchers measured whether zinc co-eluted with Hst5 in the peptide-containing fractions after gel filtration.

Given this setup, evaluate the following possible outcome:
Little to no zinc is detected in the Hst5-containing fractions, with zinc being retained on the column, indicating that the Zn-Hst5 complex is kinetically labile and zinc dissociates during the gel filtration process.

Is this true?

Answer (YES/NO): YES